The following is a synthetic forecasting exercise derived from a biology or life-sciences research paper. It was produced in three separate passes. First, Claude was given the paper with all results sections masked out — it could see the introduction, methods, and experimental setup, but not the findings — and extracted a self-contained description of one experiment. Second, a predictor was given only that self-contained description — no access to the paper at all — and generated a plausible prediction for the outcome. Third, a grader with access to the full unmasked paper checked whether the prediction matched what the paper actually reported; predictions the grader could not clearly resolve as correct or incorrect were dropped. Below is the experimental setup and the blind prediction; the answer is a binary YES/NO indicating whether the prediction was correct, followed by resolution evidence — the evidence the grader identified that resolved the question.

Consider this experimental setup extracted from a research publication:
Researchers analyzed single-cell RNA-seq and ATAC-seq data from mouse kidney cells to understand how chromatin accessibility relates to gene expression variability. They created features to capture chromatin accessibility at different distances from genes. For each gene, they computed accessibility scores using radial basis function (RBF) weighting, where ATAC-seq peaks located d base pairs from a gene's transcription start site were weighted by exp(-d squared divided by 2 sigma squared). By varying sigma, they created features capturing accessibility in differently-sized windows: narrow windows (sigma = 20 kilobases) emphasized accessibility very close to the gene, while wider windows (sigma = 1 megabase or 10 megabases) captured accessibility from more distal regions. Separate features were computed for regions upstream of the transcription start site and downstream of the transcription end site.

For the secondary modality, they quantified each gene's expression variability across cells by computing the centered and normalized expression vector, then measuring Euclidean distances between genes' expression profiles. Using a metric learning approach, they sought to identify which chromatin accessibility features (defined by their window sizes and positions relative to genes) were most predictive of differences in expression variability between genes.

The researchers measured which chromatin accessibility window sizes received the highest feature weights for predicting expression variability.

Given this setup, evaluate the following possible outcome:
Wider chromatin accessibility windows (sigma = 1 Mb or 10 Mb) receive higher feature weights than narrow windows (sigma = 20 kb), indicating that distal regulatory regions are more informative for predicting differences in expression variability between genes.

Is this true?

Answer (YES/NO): YES